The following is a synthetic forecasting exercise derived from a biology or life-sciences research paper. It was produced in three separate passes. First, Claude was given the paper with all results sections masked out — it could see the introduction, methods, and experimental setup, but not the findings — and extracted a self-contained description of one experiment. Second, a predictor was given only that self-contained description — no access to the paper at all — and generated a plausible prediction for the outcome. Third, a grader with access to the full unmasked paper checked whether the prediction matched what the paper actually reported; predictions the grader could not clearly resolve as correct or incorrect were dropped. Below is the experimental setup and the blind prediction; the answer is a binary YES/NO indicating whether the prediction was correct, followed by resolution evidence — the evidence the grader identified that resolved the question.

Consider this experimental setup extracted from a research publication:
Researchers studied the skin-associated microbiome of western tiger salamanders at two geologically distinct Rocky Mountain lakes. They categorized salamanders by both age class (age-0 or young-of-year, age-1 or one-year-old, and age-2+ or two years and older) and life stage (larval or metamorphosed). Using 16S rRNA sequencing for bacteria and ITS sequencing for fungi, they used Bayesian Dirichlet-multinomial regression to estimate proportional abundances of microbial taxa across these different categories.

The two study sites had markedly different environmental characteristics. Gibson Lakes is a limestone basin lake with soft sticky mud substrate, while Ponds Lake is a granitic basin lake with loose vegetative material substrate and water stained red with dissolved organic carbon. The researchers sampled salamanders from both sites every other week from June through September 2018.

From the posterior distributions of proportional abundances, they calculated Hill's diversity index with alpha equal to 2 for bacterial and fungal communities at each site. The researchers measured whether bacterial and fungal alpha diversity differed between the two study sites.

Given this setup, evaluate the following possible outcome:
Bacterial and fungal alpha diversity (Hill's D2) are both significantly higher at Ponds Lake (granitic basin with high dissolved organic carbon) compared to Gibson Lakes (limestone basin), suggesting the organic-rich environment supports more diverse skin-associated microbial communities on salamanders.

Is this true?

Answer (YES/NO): NO